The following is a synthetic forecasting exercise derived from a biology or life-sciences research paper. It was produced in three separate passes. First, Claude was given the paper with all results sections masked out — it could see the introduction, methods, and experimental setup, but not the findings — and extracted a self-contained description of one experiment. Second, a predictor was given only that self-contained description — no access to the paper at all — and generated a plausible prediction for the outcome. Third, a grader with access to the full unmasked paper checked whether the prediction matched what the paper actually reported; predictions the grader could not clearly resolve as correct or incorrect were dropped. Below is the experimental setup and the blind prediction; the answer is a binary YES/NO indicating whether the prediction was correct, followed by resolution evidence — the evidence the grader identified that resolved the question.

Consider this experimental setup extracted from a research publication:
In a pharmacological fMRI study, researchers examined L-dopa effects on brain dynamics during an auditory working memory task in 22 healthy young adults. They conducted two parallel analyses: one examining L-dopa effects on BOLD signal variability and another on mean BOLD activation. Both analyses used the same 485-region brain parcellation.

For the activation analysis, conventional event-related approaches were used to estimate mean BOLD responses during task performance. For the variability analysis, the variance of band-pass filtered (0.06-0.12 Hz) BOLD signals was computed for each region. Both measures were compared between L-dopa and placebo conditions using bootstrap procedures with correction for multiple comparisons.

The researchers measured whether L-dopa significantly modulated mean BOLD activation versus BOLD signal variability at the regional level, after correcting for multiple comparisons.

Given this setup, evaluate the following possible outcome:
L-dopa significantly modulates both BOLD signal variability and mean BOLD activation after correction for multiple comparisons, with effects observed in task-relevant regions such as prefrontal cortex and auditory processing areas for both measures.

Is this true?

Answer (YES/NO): NO